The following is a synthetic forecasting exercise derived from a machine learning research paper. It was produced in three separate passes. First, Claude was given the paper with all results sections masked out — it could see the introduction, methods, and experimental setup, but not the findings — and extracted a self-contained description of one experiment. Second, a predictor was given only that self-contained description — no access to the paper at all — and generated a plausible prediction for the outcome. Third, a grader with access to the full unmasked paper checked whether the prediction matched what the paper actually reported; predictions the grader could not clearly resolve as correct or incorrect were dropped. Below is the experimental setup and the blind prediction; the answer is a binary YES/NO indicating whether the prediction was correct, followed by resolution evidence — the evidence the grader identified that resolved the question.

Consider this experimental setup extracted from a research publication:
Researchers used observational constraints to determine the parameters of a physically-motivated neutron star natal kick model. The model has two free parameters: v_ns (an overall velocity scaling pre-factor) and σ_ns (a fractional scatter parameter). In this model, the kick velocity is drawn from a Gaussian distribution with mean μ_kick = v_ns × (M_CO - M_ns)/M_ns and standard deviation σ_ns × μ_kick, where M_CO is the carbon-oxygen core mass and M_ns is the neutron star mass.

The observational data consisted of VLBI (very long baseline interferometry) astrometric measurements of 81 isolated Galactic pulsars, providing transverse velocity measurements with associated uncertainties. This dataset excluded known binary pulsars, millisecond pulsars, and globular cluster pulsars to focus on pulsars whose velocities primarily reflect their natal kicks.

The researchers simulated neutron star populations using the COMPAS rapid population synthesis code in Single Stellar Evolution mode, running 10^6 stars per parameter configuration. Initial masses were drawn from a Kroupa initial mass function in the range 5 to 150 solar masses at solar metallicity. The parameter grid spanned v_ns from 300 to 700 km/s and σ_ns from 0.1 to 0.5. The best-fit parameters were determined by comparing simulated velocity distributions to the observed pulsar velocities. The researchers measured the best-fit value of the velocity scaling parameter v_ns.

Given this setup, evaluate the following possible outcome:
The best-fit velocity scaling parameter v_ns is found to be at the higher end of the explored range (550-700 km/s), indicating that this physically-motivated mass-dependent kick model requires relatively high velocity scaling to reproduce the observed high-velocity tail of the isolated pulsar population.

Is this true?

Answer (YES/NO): YES